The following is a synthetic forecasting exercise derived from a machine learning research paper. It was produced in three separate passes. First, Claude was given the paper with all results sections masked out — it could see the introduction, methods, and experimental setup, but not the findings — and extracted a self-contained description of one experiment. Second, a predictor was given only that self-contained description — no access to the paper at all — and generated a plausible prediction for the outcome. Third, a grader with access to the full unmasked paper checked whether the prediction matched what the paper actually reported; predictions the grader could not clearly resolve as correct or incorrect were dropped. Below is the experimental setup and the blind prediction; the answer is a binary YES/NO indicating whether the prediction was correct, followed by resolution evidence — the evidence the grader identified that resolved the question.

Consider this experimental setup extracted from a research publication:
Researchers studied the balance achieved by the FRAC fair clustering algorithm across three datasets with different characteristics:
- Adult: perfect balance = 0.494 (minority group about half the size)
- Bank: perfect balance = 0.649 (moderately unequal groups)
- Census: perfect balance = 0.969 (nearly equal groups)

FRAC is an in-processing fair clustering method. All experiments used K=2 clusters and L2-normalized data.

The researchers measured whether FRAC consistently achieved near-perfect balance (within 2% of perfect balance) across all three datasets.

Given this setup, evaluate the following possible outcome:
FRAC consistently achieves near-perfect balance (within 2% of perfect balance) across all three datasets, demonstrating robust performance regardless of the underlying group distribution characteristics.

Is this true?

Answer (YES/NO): YES